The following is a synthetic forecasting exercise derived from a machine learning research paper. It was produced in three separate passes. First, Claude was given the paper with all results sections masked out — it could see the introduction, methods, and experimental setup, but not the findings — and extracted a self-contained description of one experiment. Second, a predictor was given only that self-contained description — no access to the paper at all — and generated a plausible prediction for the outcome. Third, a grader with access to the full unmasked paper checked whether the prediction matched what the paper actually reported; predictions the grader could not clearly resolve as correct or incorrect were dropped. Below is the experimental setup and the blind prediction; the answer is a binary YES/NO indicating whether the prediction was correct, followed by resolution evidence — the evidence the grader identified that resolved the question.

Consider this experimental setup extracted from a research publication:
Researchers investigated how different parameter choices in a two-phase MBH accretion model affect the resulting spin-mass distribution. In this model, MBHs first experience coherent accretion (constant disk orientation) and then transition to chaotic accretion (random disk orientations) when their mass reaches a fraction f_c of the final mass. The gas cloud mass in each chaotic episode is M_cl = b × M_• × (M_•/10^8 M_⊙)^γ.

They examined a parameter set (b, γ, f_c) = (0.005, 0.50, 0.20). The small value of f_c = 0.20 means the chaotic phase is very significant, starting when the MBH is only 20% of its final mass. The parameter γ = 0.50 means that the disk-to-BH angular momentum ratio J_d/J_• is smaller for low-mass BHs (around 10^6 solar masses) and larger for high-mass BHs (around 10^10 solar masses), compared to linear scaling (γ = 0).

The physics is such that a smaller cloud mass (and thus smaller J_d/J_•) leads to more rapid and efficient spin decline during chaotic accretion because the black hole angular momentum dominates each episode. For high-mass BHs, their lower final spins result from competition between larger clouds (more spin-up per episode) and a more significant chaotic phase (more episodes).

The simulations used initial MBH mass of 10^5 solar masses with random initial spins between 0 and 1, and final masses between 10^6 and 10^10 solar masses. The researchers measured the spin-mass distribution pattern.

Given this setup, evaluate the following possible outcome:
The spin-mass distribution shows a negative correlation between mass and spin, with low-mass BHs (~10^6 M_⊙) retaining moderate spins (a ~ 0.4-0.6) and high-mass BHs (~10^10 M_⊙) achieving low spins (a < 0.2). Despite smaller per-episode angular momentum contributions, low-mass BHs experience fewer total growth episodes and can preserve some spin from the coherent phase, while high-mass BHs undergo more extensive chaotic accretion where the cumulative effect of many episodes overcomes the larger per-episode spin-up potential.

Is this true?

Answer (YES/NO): NO